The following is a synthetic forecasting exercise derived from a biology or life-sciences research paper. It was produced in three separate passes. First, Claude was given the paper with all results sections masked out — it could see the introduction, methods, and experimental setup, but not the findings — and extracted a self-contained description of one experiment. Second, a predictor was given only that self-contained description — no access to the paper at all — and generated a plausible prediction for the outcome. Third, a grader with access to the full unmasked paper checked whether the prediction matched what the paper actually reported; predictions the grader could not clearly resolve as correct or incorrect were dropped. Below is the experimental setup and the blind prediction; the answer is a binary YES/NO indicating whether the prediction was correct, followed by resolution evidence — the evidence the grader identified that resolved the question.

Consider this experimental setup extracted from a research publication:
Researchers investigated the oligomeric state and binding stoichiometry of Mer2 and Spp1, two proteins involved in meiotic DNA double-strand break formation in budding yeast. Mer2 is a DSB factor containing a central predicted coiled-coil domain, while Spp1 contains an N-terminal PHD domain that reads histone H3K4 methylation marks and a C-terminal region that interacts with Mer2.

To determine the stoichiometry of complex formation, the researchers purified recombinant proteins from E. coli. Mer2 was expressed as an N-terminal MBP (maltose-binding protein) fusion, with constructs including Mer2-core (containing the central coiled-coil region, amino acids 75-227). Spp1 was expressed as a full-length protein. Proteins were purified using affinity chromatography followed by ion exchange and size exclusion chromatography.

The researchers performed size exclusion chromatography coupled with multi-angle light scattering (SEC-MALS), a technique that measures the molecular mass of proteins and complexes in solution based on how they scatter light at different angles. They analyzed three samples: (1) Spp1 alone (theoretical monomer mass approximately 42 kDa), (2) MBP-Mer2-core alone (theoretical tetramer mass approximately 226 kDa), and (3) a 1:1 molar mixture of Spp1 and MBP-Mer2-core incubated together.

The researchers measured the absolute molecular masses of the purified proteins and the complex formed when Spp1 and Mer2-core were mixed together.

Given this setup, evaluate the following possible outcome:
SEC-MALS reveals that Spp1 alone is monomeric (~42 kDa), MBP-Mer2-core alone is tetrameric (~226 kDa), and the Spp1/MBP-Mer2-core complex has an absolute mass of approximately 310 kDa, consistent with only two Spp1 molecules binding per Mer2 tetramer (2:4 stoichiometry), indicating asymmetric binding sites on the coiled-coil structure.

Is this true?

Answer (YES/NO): YES